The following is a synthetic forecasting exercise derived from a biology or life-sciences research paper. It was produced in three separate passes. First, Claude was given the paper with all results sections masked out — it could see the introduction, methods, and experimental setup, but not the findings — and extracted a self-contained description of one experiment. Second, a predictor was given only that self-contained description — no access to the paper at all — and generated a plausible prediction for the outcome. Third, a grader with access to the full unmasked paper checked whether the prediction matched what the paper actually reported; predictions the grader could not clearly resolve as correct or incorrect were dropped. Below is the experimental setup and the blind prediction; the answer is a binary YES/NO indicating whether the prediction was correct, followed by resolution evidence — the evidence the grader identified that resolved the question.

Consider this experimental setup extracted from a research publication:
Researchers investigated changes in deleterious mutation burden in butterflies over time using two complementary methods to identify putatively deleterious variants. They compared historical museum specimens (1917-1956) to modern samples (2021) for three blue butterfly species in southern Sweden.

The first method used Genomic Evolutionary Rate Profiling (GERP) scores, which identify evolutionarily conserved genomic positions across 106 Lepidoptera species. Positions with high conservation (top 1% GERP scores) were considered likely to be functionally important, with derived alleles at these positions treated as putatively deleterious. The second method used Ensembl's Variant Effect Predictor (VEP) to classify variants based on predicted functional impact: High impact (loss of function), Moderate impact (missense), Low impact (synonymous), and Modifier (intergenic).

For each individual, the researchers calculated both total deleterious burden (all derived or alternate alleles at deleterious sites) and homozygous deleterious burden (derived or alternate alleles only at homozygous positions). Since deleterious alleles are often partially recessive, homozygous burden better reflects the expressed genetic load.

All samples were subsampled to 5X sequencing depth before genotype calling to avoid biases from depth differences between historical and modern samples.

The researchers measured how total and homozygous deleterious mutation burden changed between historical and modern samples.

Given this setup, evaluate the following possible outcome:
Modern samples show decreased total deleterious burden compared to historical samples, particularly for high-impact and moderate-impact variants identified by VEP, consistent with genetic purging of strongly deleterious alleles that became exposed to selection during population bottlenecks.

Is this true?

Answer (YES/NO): YES